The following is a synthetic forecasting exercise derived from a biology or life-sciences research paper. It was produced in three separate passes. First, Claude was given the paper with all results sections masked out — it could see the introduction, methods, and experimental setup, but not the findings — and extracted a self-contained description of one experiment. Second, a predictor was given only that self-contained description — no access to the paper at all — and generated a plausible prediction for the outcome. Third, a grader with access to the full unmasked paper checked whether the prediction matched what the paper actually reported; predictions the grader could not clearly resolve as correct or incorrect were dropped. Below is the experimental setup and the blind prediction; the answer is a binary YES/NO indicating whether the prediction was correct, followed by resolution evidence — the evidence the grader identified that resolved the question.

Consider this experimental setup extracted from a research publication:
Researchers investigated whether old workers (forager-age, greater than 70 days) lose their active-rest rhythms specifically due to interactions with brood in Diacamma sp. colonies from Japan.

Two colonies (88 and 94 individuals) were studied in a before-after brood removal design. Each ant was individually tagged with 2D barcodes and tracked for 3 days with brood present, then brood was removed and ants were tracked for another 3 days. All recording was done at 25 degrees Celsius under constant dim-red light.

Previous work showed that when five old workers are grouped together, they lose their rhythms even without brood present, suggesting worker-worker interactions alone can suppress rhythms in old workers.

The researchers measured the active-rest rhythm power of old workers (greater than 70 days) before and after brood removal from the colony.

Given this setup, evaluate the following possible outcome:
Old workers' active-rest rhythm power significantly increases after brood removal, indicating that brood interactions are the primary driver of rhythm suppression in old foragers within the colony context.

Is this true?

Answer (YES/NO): NO